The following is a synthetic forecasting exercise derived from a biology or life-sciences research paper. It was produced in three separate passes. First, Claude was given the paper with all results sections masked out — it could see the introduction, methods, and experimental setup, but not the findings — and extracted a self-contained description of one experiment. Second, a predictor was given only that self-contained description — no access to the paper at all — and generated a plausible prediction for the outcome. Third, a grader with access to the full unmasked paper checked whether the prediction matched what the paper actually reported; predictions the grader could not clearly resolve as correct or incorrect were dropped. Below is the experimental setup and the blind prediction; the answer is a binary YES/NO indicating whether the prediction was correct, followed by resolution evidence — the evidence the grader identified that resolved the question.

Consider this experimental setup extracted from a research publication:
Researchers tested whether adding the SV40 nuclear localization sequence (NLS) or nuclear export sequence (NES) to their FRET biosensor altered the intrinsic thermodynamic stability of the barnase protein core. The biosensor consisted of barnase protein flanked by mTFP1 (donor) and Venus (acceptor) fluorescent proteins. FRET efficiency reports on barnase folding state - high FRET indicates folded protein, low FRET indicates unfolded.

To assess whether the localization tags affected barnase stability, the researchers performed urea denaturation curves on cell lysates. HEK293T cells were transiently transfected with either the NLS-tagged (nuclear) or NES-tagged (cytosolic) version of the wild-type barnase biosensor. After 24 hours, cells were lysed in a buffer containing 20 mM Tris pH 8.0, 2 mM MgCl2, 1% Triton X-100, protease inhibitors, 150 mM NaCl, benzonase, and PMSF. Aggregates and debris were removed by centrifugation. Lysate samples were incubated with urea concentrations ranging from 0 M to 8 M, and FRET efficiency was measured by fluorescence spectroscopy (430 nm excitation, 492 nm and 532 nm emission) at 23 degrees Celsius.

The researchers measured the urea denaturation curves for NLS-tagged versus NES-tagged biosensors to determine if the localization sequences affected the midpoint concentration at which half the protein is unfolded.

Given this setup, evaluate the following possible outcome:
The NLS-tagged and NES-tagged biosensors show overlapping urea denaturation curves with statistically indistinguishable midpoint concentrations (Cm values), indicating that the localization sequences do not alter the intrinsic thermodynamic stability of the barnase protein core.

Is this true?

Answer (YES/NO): YES